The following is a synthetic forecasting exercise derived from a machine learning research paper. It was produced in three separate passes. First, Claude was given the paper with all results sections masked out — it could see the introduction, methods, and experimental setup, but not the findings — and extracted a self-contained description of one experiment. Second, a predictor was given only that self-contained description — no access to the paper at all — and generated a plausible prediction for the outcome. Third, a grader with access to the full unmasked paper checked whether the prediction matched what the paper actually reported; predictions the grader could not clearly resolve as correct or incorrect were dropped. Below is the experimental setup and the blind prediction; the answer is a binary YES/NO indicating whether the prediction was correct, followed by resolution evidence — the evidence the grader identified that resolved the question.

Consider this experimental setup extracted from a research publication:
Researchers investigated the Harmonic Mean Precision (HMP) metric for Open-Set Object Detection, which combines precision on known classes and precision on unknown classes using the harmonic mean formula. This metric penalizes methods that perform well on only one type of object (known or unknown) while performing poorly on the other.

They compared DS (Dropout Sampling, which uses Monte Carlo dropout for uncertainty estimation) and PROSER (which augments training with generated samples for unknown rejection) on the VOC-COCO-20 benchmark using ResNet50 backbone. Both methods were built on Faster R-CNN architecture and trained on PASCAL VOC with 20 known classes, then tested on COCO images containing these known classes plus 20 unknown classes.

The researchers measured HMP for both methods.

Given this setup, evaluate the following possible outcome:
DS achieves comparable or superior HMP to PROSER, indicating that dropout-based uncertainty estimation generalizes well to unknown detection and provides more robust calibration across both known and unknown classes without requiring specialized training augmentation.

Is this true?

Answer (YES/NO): NO